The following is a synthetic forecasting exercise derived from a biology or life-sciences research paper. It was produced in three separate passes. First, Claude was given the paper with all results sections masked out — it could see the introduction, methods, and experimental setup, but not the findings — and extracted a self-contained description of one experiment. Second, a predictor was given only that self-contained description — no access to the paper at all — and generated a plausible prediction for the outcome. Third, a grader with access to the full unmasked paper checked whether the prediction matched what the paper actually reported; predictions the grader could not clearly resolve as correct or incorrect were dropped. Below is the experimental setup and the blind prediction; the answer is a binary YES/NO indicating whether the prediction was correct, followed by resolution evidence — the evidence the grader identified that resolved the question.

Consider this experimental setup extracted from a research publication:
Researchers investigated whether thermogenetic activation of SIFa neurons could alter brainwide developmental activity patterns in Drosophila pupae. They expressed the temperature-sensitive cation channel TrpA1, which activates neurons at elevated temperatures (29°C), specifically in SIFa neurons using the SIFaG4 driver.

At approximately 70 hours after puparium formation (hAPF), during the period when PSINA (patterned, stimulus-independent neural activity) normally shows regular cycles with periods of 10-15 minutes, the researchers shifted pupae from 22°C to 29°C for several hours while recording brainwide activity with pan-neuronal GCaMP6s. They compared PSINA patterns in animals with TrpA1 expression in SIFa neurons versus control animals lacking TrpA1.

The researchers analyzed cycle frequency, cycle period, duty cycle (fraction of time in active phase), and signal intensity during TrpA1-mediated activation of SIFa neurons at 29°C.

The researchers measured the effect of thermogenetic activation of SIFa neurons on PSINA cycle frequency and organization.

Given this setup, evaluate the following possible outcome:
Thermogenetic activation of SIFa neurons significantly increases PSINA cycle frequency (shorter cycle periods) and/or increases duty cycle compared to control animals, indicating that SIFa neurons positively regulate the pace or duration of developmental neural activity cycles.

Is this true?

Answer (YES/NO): YES